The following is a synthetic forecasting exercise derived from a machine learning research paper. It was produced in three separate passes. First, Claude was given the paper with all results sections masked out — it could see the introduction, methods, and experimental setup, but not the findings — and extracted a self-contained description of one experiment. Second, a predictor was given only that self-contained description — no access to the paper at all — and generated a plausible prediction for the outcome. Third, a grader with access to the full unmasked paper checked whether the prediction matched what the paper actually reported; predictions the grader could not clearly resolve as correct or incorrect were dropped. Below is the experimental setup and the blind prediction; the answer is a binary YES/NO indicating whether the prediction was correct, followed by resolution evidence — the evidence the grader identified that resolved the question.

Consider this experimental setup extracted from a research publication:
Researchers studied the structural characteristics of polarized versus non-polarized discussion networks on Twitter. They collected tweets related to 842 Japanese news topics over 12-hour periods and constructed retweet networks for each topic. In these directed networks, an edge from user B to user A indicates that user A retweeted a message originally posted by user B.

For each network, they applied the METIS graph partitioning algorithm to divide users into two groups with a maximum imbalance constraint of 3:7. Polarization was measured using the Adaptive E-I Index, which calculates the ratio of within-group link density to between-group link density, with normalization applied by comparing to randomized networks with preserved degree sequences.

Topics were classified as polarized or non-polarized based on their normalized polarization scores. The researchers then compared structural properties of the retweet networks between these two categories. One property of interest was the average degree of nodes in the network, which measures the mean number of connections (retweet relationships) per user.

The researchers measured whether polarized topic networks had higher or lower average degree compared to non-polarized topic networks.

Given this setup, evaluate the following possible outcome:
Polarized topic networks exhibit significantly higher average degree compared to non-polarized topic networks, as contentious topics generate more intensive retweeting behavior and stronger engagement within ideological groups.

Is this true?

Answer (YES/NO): YES